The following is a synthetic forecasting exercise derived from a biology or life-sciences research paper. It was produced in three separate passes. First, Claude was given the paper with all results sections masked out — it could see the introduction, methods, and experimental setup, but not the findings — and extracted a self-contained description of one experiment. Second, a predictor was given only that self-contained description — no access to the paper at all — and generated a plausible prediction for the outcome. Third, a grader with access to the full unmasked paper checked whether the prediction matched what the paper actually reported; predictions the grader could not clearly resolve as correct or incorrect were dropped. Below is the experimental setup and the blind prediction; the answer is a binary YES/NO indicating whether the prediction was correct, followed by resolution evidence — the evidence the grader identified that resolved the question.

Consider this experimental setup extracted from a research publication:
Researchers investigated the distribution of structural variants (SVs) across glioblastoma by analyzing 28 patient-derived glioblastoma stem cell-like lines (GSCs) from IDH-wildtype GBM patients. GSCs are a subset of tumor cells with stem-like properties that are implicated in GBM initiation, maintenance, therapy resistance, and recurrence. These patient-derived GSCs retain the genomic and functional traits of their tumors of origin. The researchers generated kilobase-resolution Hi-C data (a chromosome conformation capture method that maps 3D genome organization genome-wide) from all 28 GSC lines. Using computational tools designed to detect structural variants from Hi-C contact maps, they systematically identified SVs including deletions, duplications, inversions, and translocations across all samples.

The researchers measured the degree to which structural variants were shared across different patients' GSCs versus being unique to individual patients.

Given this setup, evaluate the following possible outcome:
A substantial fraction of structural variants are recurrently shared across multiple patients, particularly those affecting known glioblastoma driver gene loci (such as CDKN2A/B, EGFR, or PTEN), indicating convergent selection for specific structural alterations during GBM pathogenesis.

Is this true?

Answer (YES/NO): NO